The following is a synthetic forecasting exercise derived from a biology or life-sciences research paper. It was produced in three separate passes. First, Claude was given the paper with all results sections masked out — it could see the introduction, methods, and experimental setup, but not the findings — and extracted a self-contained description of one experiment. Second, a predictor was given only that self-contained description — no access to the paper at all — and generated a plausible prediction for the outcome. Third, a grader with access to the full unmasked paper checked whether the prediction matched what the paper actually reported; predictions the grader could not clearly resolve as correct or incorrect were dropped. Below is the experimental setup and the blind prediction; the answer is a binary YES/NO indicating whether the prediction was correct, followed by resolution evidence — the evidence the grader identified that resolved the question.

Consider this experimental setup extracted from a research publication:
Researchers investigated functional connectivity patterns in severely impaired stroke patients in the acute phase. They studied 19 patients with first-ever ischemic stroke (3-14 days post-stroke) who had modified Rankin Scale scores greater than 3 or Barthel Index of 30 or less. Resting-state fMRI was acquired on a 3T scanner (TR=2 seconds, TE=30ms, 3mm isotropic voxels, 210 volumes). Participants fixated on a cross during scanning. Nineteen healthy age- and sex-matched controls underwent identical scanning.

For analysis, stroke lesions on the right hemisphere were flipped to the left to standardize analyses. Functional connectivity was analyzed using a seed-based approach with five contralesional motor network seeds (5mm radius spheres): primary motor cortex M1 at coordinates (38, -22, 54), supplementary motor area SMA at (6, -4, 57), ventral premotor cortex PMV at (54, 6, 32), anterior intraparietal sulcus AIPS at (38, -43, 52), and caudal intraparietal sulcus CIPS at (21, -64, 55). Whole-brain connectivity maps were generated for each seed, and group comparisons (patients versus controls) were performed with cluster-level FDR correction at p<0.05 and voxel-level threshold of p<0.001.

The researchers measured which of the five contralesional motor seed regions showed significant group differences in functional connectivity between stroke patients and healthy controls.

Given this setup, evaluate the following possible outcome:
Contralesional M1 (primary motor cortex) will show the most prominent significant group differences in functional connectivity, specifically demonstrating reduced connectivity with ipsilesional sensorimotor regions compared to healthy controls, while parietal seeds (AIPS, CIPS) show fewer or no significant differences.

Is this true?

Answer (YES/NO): NO